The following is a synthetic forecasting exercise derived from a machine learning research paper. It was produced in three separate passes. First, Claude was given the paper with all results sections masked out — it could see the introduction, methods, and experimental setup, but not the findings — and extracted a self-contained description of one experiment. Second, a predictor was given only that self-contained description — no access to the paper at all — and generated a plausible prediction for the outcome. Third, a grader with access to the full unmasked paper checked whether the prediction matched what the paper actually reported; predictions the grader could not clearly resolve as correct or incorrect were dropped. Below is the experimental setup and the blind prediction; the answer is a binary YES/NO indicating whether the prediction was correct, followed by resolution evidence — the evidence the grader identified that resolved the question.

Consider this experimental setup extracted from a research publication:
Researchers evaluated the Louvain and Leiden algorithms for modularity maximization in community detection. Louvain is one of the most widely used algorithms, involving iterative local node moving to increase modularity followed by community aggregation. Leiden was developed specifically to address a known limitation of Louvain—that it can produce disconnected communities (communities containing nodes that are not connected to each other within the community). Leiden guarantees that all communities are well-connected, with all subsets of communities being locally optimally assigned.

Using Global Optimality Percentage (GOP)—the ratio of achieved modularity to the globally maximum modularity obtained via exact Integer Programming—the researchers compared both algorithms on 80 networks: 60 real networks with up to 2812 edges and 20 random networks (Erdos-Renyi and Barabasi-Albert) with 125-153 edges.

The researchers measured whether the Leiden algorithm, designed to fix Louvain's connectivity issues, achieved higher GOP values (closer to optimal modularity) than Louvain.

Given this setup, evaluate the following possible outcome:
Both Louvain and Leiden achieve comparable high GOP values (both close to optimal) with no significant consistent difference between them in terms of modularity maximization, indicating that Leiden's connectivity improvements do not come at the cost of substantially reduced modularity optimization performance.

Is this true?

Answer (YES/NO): NO